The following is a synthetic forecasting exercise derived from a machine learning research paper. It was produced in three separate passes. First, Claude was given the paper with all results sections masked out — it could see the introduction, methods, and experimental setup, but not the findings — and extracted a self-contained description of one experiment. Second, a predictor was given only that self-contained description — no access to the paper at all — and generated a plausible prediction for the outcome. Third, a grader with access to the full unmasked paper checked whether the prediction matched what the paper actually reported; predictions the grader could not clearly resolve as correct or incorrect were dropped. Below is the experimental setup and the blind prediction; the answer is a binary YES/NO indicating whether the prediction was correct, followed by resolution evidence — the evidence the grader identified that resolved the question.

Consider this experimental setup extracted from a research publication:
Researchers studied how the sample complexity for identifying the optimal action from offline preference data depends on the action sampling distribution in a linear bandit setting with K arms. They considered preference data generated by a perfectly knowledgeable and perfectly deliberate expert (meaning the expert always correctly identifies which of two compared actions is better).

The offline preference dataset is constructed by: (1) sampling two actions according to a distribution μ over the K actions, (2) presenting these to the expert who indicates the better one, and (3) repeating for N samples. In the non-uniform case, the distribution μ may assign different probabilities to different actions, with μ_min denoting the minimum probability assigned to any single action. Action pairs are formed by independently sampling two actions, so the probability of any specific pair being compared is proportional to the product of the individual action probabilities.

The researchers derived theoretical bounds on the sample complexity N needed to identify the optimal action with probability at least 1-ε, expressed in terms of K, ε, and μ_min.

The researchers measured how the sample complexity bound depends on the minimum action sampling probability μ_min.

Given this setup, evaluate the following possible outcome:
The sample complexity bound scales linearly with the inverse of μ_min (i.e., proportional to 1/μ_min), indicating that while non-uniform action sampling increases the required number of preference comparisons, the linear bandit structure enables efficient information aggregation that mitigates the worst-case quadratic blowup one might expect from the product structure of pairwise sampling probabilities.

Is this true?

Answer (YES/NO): NO